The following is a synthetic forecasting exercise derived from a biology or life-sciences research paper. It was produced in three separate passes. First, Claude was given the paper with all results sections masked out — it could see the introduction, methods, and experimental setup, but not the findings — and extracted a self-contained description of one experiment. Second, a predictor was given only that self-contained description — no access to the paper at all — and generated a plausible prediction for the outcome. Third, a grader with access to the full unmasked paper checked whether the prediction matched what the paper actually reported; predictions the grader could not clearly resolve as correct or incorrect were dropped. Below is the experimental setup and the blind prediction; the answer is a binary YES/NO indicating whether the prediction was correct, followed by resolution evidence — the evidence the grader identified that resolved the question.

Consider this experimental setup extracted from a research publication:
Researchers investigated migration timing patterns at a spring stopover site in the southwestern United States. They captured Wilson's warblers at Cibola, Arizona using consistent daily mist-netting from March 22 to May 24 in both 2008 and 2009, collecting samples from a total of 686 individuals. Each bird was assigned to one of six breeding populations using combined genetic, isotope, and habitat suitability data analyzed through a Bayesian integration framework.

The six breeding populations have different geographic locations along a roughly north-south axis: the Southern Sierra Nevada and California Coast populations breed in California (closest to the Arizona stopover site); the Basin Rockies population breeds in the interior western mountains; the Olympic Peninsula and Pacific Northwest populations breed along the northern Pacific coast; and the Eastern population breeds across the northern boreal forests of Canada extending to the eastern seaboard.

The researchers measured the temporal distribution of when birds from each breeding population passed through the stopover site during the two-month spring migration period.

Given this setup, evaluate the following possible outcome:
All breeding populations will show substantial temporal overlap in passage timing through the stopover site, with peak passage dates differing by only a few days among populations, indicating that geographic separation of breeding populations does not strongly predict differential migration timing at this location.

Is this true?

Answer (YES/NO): NO